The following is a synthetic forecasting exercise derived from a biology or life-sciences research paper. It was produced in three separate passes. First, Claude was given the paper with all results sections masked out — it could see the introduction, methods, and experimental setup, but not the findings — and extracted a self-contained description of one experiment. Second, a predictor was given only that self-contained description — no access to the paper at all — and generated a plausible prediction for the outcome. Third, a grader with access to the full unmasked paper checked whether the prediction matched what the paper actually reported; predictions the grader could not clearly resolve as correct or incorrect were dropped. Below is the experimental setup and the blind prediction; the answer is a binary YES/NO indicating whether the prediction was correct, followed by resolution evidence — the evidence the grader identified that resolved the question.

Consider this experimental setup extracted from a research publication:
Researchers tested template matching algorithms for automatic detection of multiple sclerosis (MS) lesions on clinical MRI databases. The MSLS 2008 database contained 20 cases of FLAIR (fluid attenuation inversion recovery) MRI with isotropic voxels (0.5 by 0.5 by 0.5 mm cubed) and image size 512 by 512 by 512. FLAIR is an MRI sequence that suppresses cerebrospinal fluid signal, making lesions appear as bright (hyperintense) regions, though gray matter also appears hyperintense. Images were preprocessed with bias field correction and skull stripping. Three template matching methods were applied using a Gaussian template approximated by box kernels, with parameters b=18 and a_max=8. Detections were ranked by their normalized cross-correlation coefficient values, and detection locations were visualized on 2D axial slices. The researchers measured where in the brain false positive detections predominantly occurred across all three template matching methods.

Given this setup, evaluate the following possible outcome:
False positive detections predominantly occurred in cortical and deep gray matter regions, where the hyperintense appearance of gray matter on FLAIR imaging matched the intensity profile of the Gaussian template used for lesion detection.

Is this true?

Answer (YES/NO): YES